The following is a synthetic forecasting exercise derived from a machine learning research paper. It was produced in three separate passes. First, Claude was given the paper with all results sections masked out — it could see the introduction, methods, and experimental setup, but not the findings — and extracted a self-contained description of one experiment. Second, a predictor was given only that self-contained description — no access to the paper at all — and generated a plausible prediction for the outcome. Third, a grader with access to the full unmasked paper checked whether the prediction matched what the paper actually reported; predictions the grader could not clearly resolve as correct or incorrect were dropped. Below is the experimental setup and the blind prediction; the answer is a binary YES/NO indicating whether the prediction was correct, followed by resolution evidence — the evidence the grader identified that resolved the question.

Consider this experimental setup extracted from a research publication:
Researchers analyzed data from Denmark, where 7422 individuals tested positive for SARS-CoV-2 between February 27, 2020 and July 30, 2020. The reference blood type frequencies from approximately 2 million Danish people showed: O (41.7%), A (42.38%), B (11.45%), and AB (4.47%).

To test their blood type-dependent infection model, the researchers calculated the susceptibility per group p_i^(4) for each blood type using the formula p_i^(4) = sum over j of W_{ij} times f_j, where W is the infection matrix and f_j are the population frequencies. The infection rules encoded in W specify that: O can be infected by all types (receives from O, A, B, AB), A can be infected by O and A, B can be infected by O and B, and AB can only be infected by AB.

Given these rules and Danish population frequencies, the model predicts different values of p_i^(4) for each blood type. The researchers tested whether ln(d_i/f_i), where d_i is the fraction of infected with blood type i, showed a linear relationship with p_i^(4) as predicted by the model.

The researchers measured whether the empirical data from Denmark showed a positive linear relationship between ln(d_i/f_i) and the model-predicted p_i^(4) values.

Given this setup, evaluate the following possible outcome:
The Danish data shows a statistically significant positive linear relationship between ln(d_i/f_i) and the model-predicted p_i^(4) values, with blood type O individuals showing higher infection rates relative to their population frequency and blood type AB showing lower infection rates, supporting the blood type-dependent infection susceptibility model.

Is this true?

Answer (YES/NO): NO